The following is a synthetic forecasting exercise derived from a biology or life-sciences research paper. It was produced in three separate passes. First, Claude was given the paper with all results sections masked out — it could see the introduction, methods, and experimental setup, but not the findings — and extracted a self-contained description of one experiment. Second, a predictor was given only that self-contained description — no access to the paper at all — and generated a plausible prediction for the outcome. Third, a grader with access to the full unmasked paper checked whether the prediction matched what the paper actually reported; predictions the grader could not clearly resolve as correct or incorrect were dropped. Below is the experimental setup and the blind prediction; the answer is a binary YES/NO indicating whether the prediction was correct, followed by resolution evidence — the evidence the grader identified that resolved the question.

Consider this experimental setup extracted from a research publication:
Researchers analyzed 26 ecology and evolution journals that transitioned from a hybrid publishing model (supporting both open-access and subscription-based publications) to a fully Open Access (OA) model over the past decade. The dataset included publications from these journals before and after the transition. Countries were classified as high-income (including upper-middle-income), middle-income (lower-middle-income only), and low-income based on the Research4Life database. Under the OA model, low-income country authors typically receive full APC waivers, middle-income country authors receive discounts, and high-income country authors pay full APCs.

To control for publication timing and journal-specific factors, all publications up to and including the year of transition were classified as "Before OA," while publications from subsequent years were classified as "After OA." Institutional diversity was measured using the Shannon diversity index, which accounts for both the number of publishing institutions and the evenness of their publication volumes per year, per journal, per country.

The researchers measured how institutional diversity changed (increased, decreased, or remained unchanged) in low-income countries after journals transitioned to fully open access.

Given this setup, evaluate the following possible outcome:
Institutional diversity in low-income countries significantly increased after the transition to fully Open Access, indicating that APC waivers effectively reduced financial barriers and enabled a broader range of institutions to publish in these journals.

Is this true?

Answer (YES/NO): YES